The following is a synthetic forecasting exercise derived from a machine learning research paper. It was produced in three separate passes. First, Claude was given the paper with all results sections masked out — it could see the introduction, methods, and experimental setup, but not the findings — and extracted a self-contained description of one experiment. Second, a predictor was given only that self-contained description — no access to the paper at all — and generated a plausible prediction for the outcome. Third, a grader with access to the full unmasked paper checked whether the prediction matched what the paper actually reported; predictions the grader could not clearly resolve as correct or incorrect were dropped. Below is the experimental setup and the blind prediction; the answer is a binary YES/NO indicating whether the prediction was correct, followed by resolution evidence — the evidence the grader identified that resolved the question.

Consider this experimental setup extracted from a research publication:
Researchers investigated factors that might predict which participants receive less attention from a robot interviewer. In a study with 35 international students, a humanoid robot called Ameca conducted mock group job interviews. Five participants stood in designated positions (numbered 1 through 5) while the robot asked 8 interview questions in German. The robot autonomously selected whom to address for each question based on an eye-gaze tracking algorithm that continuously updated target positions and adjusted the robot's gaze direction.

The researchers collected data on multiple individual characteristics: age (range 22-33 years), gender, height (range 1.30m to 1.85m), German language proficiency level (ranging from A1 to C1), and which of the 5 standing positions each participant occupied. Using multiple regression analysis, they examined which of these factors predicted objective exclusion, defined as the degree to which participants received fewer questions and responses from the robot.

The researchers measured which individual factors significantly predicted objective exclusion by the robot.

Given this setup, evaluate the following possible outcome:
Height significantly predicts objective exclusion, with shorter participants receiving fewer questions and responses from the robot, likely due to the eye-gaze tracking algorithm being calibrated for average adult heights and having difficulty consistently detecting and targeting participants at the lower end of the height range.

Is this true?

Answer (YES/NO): NO